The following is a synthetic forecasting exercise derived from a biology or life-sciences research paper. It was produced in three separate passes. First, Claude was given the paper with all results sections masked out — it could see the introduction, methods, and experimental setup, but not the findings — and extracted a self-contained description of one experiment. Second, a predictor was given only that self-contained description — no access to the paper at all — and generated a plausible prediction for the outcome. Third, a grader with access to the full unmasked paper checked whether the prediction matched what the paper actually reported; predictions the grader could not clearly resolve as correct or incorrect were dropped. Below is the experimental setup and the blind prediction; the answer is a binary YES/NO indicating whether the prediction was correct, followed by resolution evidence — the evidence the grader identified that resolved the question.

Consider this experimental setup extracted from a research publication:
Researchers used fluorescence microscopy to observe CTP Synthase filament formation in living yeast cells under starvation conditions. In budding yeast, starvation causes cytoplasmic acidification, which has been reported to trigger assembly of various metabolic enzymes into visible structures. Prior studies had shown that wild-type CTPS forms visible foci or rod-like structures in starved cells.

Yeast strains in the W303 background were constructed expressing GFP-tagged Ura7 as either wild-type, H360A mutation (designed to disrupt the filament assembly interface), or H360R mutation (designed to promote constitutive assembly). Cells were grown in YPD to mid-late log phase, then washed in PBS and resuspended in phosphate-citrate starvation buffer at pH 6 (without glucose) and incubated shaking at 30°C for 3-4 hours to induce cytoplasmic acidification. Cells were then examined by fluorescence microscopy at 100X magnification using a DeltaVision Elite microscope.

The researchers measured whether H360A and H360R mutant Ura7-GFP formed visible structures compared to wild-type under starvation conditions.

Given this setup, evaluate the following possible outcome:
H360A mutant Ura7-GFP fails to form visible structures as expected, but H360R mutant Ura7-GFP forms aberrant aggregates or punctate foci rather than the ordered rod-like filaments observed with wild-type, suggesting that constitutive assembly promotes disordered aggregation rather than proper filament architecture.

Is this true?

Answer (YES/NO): NO